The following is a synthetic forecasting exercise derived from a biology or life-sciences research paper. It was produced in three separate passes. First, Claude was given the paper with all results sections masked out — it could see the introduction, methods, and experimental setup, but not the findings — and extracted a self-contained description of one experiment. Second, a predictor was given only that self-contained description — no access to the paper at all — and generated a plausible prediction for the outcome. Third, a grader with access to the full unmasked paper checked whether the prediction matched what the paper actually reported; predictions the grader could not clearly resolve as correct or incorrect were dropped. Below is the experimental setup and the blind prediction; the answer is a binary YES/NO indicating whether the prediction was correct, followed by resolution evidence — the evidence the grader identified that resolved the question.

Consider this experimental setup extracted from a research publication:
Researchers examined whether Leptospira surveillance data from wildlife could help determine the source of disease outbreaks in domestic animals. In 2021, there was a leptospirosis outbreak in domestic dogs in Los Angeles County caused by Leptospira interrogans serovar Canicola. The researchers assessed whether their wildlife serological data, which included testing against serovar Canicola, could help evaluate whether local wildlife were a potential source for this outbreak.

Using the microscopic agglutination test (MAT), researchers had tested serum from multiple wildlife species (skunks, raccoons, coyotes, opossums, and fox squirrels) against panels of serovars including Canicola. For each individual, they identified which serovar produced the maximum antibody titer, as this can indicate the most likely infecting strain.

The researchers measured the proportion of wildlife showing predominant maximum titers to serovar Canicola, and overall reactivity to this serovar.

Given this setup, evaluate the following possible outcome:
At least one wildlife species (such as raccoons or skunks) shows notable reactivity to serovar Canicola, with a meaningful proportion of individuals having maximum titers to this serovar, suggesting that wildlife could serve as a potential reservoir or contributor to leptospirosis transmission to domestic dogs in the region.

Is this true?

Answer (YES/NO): NO